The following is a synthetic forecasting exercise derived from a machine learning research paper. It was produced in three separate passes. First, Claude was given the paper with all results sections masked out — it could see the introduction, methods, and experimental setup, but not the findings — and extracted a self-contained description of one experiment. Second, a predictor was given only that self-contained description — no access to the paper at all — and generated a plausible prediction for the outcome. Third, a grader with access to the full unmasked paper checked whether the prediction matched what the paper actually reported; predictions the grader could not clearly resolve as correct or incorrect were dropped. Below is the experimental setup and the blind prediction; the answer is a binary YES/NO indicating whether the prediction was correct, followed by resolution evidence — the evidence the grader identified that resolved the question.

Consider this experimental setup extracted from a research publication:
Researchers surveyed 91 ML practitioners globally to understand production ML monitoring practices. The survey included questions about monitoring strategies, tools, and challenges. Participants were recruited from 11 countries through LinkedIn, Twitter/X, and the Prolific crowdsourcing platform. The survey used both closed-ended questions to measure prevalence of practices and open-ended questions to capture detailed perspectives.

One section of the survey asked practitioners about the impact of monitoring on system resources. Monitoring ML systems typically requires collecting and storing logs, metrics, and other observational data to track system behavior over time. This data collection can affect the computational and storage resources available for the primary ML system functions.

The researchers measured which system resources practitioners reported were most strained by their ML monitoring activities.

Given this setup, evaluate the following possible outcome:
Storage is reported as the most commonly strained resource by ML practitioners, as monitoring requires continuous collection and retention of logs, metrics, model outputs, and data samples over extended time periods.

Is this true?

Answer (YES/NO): YES